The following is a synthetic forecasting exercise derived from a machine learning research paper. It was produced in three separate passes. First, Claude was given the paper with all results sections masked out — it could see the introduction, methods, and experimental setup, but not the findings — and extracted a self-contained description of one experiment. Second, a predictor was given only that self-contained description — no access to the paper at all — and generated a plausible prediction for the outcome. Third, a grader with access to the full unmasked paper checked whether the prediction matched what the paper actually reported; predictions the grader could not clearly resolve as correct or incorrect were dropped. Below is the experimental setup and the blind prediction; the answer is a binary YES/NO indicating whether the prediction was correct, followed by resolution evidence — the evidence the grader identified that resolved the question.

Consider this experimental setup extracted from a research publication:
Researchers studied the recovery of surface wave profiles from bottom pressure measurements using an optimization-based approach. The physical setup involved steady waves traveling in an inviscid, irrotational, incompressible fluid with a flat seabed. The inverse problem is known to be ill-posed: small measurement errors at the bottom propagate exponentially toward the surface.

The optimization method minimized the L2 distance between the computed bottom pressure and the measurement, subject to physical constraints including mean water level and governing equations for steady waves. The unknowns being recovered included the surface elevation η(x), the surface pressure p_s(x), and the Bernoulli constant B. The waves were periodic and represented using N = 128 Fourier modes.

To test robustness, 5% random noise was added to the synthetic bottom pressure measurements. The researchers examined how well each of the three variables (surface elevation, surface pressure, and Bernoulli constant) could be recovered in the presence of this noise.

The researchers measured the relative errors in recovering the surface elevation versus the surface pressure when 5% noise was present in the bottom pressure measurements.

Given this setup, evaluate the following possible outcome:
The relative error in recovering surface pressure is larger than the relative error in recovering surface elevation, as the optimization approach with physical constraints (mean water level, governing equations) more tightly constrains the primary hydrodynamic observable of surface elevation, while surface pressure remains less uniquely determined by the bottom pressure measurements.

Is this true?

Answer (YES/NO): YES